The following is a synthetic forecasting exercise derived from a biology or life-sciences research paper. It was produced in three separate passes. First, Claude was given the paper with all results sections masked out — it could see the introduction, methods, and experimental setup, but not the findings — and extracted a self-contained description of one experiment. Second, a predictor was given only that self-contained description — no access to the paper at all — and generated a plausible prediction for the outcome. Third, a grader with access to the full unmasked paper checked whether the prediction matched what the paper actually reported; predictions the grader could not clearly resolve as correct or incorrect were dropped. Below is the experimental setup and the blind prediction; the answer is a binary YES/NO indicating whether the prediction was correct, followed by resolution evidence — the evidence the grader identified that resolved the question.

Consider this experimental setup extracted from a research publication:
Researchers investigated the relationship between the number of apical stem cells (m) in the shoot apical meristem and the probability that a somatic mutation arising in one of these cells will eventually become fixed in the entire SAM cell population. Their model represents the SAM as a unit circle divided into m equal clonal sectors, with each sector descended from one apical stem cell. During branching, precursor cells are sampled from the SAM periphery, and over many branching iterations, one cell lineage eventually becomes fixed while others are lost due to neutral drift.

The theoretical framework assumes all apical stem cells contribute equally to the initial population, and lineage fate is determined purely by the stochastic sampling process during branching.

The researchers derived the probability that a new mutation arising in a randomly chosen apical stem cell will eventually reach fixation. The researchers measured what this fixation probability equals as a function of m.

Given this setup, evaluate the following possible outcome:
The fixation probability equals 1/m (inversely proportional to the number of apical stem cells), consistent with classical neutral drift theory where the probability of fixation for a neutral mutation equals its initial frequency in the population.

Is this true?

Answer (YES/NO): YES